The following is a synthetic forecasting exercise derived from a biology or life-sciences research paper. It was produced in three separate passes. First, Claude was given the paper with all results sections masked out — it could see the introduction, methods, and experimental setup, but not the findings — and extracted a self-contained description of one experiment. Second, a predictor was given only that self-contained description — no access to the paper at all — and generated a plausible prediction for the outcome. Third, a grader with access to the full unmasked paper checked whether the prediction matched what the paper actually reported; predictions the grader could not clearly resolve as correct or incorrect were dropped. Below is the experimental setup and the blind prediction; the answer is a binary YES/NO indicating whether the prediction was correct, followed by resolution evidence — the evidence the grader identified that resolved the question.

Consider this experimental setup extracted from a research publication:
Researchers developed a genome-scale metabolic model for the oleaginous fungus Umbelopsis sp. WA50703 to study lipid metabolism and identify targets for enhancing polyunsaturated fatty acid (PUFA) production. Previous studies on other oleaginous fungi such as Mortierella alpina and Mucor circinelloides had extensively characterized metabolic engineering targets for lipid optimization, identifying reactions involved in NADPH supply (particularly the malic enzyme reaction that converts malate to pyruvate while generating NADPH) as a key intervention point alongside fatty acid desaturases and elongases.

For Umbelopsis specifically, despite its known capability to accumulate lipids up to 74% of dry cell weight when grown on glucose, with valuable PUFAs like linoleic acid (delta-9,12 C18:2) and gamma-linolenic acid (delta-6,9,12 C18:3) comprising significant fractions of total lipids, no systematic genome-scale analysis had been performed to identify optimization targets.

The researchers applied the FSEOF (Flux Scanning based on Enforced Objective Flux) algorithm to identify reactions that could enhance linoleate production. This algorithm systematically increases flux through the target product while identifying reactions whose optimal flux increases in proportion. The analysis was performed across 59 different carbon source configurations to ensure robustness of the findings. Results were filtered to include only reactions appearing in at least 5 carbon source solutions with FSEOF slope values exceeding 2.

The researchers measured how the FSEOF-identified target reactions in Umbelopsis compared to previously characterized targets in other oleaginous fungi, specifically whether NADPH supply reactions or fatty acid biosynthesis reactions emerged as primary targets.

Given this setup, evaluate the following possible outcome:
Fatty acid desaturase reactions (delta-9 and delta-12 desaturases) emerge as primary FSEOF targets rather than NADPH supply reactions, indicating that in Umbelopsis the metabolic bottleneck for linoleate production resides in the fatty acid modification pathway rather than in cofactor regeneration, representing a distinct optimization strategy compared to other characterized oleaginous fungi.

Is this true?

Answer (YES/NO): NO